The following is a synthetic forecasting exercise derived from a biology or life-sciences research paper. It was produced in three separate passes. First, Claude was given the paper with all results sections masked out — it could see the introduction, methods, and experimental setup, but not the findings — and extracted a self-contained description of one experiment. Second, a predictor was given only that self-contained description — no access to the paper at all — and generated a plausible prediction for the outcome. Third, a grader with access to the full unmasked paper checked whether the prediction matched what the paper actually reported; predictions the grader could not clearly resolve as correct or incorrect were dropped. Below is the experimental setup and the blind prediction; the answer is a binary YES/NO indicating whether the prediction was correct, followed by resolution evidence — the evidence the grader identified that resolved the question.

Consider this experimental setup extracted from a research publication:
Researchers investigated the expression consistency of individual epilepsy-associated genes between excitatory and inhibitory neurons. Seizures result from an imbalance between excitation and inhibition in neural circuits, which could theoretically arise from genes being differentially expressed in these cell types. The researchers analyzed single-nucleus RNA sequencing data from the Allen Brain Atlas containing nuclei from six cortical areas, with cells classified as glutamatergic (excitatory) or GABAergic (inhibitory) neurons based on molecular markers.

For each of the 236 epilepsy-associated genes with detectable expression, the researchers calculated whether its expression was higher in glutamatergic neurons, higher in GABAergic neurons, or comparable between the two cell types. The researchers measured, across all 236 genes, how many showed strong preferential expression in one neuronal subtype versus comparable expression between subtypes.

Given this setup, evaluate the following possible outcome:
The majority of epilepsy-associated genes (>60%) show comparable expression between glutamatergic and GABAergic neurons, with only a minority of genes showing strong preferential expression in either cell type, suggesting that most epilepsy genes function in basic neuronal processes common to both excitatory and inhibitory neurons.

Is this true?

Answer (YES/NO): YES